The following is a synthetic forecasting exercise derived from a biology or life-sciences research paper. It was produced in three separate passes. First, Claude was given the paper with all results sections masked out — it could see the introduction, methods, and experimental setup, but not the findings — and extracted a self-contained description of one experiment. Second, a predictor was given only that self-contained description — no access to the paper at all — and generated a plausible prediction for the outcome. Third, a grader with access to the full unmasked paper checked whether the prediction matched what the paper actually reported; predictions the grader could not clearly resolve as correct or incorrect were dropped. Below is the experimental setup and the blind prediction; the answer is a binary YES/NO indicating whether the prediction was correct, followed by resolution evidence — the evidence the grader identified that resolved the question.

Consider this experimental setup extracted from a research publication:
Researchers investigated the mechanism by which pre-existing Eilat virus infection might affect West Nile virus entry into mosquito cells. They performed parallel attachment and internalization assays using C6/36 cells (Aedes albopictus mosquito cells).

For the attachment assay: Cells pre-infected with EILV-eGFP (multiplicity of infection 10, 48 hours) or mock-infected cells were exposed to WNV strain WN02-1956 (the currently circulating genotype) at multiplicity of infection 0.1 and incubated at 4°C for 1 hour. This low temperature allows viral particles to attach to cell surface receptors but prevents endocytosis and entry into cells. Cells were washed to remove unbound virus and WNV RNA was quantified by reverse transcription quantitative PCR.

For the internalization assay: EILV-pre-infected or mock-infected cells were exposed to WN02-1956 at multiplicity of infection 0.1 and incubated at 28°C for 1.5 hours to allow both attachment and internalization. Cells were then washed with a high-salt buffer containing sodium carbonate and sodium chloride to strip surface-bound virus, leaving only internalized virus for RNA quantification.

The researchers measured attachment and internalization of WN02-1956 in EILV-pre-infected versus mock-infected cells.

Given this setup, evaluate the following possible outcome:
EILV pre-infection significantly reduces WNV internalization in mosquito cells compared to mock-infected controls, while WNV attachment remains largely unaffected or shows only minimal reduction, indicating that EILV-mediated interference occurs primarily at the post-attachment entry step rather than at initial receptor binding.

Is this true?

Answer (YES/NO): NO